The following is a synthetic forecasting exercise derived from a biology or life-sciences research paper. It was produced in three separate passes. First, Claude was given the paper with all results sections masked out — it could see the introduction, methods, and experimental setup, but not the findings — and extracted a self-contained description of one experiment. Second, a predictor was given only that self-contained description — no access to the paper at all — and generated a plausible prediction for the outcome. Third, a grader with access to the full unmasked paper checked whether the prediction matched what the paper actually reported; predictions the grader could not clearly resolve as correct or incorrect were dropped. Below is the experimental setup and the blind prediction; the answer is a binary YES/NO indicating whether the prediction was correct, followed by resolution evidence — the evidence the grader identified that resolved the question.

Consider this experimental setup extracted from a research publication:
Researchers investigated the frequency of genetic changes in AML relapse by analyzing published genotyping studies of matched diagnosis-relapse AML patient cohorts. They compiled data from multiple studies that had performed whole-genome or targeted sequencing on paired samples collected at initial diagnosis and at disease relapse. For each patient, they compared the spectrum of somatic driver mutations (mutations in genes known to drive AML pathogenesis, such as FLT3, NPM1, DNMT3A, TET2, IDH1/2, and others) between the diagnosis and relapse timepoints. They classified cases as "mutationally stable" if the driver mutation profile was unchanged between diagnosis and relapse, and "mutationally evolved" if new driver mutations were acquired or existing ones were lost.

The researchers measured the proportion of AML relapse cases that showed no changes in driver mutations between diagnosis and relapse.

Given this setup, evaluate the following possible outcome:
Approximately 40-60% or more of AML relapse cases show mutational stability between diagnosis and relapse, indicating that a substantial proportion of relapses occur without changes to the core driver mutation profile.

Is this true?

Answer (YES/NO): YES